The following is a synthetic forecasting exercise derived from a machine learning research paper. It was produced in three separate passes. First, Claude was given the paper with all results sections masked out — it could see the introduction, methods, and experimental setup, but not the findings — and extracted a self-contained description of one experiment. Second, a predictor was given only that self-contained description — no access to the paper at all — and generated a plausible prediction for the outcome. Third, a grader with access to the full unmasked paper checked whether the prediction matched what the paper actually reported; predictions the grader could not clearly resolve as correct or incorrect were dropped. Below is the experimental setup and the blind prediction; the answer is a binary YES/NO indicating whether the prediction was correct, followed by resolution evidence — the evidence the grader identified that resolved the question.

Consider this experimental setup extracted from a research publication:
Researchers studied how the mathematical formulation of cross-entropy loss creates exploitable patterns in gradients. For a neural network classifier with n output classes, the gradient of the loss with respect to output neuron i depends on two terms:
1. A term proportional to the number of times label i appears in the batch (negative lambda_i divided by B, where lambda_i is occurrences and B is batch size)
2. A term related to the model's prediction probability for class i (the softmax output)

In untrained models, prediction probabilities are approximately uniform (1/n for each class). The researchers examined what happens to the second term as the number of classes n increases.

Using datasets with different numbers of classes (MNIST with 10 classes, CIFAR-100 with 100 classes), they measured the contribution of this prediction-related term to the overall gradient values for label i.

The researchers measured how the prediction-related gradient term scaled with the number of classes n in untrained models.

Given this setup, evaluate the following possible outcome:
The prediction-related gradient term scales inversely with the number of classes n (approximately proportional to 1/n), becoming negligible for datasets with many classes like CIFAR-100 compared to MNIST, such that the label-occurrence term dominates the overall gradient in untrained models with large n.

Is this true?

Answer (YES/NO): YES